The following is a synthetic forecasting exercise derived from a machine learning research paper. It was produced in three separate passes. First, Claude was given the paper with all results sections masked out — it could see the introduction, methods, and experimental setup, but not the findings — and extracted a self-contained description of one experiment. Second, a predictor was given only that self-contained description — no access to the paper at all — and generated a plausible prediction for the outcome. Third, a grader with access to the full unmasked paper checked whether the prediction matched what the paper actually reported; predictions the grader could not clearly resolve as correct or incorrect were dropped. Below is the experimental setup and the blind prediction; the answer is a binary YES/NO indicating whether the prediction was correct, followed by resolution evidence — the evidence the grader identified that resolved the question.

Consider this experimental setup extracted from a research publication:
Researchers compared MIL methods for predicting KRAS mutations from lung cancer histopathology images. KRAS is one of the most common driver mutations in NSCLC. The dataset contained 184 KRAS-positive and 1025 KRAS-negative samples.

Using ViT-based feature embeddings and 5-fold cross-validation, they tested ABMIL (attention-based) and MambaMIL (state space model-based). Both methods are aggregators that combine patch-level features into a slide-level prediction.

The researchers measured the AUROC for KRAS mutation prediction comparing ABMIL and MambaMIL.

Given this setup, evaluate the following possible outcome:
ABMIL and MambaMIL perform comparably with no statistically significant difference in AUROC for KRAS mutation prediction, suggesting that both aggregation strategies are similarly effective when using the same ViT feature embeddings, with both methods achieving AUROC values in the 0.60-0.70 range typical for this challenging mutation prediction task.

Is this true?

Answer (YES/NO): NO